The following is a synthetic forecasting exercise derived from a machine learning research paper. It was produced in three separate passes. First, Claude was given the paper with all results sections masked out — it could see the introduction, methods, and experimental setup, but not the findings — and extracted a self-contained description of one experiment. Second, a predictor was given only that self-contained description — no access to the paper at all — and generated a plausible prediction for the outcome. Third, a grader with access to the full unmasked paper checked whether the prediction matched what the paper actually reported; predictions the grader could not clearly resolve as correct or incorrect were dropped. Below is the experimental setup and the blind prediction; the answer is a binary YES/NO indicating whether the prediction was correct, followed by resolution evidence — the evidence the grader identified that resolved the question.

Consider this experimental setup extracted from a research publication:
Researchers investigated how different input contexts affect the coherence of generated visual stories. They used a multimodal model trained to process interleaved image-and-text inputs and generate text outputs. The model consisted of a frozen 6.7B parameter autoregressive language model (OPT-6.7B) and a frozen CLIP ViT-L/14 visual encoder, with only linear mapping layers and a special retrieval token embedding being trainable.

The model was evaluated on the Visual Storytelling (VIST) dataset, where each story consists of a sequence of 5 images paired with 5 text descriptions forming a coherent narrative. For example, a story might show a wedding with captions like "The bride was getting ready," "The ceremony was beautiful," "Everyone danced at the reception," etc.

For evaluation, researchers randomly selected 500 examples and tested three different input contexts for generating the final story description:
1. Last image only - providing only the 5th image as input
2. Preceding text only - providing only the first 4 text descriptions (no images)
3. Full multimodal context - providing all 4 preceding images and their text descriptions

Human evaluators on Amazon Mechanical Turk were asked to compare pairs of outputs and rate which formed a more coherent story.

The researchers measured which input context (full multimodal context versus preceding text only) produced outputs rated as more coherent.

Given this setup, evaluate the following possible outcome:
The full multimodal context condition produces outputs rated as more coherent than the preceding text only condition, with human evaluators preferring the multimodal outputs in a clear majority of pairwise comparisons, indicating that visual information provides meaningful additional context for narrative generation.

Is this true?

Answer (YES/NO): YES